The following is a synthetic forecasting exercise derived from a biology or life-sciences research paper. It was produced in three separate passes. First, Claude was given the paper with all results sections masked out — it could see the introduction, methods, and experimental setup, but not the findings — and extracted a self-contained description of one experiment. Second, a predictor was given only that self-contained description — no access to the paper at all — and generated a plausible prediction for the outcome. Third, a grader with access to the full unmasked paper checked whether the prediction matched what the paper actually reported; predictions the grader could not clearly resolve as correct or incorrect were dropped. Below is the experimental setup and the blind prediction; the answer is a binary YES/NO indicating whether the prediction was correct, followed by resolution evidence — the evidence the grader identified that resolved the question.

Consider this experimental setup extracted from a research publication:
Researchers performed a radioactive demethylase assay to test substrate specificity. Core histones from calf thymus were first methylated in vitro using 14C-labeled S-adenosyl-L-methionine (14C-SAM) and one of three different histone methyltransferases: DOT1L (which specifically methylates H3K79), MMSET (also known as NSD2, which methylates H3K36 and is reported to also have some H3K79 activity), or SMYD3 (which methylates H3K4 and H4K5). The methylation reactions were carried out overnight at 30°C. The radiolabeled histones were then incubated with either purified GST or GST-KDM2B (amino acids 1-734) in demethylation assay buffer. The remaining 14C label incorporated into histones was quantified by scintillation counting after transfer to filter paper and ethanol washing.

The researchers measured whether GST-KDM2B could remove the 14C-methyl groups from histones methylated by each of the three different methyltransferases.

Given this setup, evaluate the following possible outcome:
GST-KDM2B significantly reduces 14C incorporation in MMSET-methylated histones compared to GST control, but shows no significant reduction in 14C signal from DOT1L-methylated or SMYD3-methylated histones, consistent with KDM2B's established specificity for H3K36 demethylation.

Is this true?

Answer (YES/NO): NO